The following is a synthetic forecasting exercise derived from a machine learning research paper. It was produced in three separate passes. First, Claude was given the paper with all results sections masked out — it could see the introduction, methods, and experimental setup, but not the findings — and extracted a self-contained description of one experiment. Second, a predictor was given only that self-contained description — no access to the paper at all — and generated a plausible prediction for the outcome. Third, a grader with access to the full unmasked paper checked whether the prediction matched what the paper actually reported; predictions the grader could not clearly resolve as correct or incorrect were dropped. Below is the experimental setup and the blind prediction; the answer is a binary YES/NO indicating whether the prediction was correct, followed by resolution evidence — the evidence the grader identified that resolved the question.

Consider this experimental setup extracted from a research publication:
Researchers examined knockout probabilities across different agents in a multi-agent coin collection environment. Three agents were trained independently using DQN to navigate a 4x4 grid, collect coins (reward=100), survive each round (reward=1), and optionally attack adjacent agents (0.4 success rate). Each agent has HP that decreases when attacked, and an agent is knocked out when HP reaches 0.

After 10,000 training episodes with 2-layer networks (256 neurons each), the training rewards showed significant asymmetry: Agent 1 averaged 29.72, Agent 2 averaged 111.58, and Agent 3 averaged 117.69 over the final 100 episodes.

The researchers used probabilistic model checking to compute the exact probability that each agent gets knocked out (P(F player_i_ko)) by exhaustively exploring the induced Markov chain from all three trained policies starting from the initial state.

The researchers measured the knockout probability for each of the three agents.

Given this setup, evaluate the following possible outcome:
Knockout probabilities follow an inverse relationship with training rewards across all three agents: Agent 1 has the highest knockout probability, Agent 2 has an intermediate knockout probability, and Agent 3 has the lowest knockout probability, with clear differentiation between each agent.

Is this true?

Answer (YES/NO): NO